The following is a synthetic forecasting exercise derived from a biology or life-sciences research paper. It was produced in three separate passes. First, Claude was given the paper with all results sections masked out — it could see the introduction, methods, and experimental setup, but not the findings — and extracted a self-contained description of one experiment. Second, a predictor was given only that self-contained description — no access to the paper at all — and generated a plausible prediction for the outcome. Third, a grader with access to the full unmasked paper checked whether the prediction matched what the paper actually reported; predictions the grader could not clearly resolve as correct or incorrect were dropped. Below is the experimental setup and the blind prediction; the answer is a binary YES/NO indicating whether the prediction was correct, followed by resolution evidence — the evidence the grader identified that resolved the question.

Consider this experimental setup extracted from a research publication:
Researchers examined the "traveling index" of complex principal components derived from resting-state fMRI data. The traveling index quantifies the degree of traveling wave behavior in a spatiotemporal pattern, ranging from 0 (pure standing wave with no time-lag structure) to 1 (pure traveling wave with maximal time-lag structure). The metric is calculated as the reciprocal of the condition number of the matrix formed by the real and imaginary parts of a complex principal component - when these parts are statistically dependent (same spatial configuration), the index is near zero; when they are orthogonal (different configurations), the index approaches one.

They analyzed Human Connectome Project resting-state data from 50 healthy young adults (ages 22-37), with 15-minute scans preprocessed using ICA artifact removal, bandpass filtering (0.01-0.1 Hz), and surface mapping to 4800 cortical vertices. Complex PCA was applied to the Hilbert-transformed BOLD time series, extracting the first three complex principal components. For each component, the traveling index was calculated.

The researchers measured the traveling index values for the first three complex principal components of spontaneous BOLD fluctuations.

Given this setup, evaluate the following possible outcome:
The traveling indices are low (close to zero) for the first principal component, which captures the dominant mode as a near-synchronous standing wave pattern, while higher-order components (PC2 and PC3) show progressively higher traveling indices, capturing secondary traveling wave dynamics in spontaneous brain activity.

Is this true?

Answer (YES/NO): NO